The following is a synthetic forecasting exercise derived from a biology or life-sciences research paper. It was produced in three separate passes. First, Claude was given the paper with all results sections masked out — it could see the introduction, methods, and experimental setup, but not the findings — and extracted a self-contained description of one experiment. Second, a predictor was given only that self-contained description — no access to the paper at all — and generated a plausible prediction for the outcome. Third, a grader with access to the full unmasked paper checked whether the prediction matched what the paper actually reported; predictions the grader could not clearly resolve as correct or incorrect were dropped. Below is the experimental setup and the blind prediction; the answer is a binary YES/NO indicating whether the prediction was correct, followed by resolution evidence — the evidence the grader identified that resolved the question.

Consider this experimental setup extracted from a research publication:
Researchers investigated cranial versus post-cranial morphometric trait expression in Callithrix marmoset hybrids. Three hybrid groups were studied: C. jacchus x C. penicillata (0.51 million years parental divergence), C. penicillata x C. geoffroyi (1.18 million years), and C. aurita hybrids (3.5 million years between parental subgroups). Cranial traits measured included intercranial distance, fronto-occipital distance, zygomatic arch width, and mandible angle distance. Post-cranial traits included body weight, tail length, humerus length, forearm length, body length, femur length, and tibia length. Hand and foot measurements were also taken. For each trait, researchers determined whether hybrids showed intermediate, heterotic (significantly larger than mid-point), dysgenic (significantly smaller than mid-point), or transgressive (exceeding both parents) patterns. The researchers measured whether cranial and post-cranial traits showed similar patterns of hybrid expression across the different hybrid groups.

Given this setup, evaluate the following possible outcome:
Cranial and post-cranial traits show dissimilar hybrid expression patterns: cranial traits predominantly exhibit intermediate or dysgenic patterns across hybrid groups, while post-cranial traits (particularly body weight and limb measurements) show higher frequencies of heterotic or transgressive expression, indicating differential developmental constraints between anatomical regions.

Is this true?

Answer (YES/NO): NO